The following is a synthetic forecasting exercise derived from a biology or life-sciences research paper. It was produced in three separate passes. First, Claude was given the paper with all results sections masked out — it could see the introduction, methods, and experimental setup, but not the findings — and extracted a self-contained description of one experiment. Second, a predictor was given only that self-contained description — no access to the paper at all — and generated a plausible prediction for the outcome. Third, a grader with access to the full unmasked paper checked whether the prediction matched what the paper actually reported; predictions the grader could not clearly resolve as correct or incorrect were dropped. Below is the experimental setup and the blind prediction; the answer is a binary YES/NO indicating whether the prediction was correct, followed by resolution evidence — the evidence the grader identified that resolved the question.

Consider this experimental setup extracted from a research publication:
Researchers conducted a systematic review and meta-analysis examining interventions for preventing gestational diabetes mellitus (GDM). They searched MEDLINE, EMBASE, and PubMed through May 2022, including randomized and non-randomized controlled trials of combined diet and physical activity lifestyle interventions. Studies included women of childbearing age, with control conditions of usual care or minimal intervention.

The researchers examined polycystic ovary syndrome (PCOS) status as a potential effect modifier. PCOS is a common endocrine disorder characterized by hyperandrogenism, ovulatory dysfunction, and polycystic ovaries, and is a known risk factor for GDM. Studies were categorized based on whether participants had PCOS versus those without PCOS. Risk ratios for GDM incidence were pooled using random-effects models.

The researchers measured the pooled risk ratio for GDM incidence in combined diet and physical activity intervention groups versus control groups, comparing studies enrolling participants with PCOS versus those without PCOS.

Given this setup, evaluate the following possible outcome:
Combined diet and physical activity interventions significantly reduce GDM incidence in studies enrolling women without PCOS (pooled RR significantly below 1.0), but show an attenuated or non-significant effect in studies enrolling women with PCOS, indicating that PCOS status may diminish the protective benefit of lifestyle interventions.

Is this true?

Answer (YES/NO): YES